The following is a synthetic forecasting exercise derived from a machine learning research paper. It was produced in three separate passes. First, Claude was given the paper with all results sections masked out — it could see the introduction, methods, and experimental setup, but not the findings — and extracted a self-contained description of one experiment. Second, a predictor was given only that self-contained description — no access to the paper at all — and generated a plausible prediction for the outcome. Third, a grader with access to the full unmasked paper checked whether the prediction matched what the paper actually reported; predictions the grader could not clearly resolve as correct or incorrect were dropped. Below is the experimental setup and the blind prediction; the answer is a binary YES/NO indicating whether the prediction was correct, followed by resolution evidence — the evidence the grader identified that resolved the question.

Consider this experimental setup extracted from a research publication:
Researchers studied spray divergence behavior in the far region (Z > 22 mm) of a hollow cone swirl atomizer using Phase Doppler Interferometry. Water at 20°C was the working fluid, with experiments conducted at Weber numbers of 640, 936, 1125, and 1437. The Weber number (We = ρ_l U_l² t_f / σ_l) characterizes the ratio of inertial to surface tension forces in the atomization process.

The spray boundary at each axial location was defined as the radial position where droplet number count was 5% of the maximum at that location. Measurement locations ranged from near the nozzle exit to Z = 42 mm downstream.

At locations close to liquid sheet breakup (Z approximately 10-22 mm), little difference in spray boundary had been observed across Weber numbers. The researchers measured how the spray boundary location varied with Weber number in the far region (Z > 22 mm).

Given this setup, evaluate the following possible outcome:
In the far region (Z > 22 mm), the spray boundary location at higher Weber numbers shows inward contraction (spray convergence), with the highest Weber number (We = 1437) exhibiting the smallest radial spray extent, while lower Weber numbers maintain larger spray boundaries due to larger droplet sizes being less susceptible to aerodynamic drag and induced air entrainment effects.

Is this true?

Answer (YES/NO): NO